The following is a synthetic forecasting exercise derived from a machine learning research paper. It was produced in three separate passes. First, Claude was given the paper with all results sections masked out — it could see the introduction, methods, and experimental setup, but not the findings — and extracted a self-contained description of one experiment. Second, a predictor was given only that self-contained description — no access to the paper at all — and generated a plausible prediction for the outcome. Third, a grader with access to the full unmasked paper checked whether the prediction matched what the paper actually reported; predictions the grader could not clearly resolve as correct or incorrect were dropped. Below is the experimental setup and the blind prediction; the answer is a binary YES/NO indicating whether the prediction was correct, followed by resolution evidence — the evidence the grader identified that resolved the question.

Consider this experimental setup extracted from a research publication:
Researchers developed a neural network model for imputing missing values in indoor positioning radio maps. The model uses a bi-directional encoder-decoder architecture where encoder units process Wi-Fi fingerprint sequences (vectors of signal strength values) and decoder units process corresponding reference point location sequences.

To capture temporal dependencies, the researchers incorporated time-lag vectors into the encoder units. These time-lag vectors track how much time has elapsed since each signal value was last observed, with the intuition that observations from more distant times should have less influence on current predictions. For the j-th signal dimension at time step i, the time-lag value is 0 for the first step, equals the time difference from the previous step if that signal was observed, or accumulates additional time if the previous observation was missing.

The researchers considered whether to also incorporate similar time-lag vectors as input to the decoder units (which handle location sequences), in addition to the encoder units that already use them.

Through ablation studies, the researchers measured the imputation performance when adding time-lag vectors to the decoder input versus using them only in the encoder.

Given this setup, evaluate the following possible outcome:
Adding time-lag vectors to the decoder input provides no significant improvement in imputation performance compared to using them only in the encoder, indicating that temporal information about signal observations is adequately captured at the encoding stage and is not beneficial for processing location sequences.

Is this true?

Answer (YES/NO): NO